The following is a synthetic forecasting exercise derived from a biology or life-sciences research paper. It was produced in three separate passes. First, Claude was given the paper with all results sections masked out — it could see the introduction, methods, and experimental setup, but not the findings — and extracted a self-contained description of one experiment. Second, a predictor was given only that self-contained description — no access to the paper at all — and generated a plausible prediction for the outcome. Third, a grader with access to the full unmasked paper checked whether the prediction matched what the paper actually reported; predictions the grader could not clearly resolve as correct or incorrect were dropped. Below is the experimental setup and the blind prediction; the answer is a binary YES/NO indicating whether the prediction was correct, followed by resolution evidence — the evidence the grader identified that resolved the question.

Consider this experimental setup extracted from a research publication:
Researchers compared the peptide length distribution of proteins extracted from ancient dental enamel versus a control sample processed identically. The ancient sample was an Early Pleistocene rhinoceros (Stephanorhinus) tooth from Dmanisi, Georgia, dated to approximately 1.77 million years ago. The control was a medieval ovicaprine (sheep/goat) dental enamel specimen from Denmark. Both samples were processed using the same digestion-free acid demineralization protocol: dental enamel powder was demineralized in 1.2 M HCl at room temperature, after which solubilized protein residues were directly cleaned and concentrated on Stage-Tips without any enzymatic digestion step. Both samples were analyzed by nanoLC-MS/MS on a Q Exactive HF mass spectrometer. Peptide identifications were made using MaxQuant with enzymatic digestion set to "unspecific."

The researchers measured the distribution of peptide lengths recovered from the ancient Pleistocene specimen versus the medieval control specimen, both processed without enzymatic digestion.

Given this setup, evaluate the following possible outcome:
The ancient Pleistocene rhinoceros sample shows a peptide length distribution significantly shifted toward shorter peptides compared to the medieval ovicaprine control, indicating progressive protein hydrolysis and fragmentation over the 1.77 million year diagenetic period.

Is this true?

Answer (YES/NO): YES